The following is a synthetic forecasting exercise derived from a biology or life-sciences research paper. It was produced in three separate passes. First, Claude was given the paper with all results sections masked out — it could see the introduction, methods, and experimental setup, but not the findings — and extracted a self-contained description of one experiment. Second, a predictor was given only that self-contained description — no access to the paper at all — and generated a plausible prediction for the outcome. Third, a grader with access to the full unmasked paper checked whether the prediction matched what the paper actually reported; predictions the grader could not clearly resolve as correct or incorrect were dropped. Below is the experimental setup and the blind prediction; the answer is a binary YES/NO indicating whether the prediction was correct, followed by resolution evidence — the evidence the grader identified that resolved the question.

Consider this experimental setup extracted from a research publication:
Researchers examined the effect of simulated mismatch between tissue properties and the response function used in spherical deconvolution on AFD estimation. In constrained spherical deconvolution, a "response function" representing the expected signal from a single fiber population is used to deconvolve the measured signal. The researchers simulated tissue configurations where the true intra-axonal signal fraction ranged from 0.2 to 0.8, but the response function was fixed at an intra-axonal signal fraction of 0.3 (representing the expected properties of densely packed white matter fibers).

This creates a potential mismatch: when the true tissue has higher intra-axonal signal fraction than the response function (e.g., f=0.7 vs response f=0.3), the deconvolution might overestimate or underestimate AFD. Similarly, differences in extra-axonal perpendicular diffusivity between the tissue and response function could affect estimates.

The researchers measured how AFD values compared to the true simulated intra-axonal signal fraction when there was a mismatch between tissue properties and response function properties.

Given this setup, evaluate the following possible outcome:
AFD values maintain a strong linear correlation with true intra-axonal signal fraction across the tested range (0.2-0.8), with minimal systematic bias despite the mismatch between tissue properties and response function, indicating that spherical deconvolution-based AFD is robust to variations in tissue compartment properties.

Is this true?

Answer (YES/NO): NO